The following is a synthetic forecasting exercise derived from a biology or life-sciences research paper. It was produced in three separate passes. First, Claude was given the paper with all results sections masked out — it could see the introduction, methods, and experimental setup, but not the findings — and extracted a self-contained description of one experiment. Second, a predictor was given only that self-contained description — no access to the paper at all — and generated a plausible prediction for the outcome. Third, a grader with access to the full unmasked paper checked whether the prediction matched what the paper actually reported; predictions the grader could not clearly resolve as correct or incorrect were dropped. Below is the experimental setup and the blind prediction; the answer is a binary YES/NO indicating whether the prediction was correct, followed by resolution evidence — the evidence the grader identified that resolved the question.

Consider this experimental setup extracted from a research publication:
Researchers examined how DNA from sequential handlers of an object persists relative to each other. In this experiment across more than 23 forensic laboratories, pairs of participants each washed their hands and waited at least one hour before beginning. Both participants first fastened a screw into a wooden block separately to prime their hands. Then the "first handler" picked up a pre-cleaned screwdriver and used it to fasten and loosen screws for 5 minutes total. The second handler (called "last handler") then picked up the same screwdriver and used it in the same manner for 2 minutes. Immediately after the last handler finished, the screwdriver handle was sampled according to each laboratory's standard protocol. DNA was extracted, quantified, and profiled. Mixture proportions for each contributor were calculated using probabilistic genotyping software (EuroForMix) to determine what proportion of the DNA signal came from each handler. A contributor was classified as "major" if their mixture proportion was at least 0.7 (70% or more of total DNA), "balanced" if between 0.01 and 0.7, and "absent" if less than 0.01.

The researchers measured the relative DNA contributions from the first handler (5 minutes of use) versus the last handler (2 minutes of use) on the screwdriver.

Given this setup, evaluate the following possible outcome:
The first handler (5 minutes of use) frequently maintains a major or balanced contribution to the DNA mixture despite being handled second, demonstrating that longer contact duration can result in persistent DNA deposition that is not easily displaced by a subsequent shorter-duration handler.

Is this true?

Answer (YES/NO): NO